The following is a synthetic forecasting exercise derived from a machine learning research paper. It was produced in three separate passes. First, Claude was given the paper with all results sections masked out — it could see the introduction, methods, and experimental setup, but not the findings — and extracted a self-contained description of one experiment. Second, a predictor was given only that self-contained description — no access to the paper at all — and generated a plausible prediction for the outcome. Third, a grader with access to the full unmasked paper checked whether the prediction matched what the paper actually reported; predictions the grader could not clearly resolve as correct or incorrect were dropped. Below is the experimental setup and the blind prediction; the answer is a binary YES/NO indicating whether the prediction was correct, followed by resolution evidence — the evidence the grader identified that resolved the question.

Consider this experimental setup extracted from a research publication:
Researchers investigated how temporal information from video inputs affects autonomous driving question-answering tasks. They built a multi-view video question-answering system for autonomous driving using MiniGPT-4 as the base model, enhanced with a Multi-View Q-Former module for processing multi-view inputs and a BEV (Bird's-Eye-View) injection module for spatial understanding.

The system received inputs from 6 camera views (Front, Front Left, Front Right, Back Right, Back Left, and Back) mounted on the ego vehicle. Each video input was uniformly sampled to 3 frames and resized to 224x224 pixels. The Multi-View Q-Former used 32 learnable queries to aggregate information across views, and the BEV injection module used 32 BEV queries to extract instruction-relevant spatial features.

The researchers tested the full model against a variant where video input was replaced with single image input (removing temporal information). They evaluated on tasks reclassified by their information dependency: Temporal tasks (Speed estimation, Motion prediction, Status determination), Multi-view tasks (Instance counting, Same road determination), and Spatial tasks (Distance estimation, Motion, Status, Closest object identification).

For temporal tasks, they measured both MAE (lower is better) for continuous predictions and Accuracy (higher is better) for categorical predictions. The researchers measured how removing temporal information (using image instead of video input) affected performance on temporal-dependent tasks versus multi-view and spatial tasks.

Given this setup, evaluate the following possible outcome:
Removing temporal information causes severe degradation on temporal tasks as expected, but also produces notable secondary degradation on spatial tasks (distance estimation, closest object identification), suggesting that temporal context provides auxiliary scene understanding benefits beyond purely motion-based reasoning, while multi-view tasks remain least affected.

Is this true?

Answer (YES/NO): NO